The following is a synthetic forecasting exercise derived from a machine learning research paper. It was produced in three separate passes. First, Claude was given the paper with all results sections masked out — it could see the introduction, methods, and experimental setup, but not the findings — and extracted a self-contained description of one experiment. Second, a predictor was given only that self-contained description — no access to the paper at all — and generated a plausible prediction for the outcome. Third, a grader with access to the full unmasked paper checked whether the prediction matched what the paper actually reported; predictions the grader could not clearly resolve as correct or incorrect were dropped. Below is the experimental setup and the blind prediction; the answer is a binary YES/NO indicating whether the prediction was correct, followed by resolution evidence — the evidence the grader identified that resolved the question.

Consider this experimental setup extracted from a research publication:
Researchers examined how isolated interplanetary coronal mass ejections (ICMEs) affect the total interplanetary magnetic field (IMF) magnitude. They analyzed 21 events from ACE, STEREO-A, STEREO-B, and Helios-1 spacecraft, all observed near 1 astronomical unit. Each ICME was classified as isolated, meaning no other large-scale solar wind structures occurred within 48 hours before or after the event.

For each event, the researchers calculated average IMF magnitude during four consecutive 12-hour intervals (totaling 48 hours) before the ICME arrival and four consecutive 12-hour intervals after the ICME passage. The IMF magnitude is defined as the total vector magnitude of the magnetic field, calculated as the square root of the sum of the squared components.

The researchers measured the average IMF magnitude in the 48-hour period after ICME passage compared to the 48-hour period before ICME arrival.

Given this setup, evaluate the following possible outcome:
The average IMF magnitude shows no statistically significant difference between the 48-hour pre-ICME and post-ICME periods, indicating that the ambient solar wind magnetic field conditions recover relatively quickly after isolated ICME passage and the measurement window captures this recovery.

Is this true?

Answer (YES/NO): NO